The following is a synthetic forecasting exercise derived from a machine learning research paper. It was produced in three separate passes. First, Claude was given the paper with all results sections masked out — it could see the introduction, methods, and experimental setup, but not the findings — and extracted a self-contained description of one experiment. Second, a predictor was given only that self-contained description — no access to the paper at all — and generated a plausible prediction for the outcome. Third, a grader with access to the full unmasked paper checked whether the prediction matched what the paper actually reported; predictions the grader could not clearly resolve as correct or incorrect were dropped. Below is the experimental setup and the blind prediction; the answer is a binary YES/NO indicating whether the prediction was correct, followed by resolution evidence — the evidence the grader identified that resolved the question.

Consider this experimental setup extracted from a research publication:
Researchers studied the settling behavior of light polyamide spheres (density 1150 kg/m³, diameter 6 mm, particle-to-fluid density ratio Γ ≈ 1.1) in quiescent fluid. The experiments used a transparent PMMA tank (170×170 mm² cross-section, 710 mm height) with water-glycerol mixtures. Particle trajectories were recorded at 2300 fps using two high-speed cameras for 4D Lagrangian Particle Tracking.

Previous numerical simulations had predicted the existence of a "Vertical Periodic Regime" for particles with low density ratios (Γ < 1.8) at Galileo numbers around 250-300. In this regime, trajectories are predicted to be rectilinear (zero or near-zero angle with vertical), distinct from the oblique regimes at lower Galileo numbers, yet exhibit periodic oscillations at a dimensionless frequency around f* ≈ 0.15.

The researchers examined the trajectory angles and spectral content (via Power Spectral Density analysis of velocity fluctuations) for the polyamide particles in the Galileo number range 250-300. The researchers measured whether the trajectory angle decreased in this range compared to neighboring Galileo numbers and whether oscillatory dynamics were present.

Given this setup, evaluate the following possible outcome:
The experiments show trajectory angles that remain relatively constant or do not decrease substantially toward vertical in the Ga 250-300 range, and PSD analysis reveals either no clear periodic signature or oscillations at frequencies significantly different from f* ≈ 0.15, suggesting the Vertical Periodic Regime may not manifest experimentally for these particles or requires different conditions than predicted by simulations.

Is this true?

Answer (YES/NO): NO